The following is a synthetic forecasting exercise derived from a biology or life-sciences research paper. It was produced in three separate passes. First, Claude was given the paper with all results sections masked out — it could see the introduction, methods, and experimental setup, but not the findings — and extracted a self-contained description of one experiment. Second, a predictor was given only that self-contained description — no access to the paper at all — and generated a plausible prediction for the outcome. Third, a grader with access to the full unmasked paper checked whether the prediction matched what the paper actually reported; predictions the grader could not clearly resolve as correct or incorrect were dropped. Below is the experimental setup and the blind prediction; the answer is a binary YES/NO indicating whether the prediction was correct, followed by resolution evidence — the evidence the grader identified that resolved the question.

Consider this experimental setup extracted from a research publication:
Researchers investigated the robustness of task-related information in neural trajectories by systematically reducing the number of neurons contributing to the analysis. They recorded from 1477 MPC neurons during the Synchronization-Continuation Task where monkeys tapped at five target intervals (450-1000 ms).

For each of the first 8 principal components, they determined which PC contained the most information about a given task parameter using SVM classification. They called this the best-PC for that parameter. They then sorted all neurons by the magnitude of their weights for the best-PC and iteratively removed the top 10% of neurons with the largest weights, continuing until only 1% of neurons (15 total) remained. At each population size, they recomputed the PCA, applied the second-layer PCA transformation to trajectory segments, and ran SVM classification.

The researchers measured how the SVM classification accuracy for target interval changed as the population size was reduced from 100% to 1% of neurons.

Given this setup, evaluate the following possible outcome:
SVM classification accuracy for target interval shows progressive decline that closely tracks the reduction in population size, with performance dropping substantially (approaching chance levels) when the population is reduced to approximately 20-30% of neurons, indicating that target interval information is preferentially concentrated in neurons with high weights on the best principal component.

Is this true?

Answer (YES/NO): NO